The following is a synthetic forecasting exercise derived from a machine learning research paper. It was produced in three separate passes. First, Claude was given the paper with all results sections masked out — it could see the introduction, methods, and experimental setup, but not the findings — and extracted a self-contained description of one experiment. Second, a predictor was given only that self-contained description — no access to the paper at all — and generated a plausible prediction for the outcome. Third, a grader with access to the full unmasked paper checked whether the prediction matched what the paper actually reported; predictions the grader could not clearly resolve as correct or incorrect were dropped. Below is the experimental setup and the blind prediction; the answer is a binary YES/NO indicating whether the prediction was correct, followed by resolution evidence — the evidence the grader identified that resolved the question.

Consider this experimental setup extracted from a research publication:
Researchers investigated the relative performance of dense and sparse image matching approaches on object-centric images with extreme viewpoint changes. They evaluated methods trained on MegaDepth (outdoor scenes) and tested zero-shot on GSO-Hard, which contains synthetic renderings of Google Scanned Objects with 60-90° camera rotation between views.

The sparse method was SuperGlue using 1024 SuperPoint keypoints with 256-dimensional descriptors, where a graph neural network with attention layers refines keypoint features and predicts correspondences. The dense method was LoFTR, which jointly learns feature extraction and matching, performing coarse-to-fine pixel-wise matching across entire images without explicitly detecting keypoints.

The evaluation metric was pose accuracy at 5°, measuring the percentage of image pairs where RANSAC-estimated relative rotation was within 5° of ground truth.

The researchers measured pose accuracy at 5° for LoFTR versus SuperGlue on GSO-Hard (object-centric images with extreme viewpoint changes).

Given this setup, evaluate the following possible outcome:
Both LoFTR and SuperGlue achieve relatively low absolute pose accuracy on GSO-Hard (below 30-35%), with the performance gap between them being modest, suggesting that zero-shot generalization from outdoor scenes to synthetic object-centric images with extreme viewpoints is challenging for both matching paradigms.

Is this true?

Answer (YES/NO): YES